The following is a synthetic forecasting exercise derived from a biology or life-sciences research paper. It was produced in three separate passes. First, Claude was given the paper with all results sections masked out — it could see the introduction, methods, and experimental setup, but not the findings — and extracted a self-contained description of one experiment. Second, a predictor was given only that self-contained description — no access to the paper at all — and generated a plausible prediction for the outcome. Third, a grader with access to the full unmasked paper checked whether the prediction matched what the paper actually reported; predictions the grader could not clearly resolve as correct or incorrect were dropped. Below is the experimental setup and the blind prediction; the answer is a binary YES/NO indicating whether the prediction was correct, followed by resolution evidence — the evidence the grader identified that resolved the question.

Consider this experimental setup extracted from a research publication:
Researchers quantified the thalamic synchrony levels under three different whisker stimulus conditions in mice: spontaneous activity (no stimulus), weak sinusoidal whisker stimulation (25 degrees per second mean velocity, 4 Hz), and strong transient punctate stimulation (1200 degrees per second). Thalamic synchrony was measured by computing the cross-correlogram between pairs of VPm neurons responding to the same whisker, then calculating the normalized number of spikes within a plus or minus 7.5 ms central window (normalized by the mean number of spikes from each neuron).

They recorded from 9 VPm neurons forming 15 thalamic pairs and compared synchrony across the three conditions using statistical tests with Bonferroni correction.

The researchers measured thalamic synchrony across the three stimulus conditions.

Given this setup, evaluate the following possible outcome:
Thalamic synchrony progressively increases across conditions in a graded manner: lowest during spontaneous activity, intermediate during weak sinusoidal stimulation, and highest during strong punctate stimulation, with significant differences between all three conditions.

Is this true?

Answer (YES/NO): NO